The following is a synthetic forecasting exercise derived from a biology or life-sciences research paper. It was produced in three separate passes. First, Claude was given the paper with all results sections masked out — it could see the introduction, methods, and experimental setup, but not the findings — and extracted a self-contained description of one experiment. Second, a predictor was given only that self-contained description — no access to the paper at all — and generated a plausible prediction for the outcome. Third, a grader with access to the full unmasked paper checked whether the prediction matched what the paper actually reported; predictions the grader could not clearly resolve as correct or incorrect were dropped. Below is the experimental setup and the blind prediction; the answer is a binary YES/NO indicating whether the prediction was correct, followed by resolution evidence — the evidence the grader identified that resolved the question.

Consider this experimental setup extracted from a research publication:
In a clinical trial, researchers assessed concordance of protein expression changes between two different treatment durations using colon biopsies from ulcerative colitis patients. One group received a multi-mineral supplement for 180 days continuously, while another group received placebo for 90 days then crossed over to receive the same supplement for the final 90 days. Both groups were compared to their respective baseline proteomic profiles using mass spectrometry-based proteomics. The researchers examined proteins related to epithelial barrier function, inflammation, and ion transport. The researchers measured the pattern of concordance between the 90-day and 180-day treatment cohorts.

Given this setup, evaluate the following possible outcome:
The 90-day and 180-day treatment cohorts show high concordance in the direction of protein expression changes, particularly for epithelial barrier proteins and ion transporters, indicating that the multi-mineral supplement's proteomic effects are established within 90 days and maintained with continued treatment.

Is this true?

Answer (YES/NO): YES